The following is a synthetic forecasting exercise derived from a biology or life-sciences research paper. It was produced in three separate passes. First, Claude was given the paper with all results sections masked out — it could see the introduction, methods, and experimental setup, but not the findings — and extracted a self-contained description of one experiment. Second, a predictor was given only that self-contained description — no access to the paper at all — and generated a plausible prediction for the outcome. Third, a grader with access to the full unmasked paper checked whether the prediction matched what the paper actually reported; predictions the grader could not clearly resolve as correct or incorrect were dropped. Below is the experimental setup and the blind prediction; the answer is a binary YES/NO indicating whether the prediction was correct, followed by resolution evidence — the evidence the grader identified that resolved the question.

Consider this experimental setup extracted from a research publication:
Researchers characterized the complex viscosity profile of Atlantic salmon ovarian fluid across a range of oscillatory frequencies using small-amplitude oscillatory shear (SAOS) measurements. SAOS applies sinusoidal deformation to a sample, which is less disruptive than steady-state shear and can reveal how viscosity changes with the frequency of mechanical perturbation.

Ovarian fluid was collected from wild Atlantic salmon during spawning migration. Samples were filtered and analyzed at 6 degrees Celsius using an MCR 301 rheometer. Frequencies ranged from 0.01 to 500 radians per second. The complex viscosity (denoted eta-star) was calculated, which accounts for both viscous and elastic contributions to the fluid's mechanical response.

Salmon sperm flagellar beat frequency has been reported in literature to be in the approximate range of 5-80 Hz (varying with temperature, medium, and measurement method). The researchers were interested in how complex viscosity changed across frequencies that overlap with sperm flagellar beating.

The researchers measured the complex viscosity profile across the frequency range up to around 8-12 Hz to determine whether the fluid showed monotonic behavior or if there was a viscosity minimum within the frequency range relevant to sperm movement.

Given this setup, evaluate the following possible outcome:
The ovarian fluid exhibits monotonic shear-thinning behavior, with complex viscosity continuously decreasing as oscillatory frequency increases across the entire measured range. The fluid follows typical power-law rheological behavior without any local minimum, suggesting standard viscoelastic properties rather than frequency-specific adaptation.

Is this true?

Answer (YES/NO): NO